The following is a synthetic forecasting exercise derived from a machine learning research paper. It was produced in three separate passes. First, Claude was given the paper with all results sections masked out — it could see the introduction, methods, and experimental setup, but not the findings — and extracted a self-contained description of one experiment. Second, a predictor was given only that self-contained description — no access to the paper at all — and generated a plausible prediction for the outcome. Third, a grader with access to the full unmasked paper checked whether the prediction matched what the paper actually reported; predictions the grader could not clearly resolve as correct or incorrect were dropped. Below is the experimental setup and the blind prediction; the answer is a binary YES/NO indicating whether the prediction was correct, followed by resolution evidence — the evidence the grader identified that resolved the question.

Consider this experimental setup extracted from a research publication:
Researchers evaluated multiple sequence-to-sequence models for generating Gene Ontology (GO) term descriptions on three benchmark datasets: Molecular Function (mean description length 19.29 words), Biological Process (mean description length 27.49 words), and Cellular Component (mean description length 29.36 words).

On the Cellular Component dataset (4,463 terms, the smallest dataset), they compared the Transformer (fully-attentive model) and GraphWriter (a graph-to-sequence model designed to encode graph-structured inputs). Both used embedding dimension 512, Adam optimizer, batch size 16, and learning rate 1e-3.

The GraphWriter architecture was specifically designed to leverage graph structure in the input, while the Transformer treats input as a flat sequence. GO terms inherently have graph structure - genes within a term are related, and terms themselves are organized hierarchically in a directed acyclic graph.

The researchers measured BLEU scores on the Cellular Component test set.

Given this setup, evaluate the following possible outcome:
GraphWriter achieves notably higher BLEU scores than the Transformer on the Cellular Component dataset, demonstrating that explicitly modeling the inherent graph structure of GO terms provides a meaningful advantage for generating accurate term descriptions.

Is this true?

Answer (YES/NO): NO